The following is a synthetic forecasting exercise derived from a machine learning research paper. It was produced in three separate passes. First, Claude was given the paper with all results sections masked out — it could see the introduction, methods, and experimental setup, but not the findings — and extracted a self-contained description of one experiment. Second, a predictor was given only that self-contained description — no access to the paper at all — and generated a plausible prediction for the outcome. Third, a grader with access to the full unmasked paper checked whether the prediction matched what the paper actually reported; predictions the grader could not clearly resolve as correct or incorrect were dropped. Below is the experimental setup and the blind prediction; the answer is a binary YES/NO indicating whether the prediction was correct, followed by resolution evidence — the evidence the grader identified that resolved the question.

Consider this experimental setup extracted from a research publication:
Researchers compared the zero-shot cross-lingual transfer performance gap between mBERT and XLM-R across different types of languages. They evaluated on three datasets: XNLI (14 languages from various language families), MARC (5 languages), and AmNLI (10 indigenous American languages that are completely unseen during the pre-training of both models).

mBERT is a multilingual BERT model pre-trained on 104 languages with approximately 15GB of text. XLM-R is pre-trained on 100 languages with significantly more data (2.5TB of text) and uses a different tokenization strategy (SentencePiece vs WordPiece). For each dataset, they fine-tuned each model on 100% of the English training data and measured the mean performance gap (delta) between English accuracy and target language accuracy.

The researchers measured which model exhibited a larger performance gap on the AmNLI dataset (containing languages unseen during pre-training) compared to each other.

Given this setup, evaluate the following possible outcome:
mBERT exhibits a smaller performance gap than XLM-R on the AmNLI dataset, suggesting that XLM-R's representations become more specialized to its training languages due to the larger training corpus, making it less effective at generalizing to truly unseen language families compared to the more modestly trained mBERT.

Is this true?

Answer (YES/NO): YES